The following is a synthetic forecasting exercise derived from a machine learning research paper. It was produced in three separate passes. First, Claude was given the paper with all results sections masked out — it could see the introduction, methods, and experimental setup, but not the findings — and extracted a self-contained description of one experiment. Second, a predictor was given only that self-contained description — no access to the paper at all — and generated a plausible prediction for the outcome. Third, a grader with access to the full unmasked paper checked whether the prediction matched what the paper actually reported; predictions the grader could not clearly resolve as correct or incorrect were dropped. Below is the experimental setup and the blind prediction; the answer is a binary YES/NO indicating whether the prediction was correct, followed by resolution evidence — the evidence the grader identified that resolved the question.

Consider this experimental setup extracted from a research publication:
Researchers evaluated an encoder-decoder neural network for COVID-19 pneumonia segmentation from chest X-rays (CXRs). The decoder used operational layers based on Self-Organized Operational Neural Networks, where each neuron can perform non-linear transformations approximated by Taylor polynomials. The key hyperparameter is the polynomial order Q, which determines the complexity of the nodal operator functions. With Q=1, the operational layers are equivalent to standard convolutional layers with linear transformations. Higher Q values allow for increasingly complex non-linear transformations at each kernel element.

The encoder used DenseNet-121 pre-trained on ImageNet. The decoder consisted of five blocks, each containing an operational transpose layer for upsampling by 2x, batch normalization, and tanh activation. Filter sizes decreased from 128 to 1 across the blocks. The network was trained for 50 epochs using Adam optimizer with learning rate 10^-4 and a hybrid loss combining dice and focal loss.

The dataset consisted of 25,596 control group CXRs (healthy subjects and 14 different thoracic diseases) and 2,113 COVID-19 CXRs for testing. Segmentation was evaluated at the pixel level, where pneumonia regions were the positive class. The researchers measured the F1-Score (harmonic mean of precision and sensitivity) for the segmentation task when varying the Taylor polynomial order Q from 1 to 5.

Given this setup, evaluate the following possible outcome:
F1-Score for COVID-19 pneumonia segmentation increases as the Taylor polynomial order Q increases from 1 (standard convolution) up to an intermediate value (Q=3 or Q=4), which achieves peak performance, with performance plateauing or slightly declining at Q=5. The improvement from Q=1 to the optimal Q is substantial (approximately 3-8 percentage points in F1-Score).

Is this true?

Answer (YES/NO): NO